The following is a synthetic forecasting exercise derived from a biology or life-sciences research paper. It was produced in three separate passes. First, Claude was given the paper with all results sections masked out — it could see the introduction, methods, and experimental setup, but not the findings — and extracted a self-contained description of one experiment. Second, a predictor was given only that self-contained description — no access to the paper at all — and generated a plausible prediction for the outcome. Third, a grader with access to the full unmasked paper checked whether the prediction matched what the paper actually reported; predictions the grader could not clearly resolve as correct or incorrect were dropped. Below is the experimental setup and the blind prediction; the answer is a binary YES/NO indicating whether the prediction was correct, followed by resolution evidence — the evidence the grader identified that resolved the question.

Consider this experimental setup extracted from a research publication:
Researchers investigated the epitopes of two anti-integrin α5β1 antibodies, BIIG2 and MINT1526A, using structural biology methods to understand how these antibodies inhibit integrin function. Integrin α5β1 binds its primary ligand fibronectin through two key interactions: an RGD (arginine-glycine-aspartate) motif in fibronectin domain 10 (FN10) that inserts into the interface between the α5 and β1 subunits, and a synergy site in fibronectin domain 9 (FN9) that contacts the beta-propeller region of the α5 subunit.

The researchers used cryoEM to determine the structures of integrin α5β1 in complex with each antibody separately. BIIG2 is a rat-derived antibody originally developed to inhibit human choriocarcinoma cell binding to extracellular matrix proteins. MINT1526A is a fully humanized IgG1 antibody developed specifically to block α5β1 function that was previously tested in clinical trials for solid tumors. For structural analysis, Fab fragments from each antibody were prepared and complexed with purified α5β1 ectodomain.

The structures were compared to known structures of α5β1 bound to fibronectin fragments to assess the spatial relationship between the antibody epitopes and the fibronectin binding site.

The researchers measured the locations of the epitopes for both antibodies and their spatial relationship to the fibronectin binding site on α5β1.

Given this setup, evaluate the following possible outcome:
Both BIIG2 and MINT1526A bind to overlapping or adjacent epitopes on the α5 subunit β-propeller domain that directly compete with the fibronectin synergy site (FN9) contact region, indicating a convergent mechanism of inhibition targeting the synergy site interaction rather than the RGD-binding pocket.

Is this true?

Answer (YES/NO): NO